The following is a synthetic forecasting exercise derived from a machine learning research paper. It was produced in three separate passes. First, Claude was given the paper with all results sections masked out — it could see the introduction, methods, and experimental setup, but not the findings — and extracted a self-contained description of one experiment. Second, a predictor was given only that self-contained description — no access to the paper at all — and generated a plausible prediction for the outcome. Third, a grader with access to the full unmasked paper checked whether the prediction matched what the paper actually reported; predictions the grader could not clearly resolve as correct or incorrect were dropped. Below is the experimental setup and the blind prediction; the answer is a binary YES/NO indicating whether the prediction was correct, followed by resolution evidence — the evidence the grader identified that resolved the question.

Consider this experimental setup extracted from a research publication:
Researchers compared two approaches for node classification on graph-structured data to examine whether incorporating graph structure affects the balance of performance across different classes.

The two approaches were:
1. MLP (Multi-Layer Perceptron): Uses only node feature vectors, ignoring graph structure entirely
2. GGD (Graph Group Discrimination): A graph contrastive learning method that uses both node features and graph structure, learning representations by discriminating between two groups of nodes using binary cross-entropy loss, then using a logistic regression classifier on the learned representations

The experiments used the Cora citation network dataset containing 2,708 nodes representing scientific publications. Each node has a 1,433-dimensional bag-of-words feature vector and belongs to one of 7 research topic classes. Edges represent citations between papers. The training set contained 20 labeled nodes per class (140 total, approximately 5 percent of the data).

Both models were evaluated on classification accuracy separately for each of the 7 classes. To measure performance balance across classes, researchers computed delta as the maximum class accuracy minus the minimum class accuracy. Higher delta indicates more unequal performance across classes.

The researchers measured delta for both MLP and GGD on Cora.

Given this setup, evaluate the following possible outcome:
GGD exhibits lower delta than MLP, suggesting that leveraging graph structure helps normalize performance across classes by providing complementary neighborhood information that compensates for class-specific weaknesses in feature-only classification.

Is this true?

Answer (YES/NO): NO